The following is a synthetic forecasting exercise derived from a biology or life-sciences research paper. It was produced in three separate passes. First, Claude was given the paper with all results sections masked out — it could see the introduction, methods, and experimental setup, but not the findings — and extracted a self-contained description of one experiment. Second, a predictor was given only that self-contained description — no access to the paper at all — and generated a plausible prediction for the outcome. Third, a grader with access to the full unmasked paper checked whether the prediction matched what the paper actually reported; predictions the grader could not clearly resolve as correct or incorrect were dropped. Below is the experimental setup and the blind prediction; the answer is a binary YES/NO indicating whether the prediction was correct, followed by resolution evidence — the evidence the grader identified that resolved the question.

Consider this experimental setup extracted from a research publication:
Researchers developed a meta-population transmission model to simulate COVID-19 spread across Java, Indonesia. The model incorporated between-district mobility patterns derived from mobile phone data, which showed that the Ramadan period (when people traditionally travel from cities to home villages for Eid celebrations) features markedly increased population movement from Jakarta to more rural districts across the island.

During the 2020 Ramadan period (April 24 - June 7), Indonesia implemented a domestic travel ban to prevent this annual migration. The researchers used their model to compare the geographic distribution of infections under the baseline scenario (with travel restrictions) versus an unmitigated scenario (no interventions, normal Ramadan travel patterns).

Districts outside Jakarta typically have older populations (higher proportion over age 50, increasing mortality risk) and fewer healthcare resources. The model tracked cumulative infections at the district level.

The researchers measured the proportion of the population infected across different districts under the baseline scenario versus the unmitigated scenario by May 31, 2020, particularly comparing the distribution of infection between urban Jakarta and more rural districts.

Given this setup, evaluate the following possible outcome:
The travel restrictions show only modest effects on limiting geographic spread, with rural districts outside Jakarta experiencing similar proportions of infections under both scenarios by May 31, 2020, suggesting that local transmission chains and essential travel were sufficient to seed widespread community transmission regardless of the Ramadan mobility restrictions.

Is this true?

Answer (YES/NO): NO